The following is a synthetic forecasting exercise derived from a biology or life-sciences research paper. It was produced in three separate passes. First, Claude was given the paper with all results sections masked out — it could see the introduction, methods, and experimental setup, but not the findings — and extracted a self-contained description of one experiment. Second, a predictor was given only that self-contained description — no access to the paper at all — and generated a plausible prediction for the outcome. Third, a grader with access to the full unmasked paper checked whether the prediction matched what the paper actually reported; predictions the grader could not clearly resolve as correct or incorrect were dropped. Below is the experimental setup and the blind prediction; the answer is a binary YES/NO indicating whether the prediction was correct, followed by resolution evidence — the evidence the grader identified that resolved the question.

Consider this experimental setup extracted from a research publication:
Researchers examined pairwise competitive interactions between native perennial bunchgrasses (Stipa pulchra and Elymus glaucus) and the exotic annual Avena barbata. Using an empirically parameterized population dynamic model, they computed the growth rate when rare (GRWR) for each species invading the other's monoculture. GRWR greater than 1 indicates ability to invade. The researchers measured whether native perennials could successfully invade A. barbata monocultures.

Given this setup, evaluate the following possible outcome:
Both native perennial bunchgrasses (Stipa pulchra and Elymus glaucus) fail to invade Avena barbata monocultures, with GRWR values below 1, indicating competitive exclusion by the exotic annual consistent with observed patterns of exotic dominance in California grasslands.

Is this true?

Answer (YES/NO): NO